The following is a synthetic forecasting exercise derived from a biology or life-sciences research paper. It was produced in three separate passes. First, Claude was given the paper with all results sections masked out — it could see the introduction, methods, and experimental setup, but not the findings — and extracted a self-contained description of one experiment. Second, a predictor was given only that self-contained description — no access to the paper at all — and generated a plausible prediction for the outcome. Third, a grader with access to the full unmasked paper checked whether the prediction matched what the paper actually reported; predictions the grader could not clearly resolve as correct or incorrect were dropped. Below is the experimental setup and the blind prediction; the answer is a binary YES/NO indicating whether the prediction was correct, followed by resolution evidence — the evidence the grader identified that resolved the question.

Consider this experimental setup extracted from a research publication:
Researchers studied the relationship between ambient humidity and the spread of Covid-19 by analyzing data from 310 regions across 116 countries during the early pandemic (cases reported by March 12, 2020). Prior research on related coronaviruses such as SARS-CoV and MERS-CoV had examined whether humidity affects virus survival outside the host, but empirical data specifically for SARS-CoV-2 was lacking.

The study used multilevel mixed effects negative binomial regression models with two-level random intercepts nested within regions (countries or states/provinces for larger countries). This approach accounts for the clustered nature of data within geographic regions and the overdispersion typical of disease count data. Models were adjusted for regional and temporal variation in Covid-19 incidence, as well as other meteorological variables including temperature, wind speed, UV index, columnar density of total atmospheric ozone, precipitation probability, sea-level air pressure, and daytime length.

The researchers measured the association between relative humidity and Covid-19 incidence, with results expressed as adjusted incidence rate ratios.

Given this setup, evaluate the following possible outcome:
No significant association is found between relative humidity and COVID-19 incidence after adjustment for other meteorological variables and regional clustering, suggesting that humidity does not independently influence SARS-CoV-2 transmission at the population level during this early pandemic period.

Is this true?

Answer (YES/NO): NO